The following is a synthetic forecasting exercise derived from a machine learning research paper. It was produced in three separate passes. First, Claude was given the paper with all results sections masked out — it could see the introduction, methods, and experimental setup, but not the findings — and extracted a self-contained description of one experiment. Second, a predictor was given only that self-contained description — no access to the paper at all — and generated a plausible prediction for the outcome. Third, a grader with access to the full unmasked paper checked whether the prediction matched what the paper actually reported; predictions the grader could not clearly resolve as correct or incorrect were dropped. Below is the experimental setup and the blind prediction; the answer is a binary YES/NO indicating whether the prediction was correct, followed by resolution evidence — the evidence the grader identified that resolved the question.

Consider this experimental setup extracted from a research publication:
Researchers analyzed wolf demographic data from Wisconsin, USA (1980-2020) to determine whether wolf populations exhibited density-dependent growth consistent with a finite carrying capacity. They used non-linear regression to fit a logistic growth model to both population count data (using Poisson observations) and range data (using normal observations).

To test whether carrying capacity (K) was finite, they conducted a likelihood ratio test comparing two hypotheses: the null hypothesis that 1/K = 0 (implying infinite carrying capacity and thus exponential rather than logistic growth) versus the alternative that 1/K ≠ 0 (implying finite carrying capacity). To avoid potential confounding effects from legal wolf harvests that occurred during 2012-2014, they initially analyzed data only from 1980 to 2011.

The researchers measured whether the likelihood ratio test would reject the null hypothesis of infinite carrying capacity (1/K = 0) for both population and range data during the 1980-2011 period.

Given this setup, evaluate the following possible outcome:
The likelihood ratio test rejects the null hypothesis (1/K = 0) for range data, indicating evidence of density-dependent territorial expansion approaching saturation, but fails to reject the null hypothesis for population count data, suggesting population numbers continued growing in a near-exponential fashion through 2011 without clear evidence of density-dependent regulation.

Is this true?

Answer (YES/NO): NO